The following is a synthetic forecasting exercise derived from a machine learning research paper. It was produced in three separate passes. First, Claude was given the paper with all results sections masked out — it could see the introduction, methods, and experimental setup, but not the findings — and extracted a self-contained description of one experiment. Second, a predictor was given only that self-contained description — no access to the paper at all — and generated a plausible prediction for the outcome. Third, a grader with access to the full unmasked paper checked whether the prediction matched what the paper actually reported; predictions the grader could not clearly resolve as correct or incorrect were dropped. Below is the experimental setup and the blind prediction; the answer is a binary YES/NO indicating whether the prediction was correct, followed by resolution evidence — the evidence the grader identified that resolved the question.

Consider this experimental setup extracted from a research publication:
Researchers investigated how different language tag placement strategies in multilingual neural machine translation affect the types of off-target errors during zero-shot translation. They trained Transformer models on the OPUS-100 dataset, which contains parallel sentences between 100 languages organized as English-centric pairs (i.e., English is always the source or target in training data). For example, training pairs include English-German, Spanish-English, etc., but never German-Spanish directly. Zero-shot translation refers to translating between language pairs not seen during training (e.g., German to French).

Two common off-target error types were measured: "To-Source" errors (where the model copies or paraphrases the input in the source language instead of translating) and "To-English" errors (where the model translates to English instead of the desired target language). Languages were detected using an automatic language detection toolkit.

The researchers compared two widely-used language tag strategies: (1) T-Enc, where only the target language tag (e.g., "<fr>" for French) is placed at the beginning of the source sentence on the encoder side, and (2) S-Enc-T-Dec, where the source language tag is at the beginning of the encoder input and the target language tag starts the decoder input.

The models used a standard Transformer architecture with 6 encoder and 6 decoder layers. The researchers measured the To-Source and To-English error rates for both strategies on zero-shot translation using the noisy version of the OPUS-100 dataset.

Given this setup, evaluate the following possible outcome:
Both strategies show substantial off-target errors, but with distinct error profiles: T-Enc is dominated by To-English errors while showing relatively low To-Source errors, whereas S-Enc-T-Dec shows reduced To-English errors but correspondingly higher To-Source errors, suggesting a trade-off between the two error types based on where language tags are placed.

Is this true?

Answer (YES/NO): NO